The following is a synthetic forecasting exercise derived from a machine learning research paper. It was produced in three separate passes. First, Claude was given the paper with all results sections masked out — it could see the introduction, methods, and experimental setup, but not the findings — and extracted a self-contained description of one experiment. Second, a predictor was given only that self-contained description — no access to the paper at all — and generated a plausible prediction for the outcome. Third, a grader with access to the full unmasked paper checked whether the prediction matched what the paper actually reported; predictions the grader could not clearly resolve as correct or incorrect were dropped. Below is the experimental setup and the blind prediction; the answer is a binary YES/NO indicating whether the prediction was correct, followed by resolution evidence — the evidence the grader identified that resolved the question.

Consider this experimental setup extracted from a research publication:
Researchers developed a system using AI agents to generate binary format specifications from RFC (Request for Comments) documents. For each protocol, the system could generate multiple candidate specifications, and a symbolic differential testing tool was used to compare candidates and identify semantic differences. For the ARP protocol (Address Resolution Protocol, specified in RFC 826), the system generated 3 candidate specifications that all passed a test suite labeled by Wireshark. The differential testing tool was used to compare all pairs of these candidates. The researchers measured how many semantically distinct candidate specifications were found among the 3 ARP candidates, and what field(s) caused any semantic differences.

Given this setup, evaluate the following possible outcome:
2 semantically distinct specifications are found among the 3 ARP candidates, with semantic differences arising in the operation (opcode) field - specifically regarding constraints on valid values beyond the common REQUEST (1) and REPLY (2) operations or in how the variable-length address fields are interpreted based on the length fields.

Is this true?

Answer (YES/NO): NO